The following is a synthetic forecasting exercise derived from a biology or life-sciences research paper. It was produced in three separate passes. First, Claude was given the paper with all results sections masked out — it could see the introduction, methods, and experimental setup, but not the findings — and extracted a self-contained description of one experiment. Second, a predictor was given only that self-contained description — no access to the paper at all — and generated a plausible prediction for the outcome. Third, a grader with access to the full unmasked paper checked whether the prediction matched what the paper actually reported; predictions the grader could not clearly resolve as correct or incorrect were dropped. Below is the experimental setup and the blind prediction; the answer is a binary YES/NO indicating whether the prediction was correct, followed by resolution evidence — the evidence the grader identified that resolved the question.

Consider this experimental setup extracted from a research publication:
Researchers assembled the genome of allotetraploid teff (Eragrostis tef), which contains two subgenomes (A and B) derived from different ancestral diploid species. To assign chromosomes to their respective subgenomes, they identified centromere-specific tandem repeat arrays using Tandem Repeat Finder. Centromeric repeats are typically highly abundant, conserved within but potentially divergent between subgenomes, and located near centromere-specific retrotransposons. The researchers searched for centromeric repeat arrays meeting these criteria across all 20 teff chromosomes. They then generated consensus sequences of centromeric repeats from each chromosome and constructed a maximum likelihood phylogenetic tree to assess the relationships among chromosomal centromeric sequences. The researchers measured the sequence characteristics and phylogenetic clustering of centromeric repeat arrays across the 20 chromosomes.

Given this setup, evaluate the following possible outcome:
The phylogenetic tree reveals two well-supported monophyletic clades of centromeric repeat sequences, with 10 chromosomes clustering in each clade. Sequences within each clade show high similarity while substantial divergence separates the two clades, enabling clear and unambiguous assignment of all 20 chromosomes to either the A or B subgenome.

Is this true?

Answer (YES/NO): YES